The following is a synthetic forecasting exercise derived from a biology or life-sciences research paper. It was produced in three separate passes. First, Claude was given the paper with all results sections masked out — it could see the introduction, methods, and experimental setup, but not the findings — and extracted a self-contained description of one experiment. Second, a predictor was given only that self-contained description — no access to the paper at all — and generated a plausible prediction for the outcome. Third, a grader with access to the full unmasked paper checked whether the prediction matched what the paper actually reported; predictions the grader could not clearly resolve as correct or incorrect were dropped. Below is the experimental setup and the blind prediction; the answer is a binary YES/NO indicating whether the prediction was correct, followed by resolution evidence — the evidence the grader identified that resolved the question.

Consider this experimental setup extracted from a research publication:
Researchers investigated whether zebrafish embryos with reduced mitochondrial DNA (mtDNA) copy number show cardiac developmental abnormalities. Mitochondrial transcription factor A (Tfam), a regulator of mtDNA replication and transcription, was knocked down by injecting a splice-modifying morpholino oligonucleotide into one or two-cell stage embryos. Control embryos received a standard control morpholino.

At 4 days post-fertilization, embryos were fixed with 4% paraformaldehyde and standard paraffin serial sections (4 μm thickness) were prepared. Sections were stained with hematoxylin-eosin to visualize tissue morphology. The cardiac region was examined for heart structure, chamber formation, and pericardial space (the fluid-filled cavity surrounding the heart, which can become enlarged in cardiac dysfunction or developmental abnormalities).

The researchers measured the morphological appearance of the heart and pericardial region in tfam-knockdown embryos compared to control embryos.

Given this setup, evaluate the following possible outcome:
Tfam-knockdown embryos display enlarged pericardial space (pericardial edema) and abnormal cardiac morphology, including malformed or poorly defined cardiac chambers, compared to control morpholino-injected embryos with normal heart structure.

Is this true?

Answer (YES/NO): YES